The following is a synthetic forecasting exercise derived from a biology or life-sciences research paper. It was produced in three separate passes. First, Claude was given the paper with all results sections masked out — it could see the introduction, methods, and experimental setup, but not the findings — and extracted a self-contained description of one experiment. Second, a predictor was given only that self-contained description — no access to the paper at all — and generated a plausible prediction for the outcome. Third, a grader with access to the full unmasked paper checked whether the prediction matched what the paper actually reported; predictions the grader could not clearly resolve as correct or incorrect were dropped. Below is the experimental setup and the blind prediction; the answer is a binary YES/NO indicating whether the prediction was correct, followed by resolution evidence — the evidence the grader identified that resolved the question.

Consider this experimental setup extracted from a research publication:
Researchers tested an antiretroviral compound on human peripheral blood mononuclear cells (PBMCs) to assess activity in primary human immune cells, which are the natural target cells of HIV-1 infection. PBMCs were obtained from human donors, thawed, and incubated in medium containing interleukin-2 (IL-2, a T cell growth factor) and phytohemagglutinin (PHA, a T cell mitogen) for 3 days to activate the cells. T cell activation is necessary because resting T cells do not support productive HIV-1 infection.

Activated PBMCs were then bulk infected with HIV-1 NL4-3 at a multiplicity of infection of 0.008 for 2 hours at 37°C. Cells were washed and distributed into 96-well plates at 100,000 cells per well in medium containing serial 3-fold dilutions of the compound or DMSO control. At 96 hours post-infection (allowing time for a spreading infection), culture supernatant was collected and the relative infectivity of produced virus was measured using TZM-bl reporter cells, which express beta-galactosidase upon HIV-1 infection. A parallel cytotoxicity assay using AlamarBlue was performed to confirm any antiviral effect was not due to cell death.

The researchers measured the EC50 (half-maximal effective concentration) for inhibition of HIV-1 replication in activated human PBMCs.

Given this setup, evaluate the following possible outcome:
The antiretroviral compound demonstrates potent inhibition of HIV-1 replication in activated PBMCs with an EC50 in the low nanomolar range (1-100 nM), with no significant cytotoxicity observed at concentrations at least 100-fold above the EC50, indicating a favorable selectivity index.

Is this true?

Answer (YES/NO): NO